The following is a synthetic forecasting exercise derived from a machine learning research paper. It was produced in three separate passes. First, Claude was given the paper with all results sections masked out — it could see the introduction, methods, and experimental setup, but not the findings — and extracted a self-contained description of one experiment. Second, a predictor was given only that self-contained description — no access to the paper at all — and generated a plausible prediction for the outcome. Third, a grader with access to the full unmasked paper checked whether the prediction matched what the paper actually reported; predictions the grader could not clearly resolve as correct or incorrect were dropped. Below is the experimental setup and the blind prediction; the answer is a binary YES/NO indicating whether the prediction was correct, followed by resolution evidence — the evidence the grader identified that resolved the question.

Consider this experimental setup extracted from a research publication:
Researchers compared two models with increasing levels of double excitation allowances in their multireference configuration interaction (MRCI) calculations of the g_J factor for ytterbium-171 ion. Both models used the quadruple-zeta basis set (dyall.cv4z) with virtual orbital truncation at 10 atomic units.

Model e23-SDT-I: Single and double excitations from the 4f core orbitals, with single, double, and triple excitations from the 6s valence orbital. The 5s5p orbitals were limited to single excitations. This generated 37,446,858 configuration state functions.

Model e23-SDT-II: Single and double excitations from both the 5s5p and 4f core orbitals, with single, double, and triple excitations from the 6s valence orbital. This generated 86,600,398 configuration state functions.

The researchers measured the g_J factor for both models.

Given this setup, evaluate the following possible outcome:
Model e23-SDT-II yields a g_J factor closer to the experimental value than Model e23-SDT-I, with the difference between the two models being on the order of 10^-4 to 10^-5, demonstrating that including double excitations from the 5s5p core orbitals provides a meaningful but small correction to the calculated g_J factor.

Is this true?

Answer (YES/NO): NO